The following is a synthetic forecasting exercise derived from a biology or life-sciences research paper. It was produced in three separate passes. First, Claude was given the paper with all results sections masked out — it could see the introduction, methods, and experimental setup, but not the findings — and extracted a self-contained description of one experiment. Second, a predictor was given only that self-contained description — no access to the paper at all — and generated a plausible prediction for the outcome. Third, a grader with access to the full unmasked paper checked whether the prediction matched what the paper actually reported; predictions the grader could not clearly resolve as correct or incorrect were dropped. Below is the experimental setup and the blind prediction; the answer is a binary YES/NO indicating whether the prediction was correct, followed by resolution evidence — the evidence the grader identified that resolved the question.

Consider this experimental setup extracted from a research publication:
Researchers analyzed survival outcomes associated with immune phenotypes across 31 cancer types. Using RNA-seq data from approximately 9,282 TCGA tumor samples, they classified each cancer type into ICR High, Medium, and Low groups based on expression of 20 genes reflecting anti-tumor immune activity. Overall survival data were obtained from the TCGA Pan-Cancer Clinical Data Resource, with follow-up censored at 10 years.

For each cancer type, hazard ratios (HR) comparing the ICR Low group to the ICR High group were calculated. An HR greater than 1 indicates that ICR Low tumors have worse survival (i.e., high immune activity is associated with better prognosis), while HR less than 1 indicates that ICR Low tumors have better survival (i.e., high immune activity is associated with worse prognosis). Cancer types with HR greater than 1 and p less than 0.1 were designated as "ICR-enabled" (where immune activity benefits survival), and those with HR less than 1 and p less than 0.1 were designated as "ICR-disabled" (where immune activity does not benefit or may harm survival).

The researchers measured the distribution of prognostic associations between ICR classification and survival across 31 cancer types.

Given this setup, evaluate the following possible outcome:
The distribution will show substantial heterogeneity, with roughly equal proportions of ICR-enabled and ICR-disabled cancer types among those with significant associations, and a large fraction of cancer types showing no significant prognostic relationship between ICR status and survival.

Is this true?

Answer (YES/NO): NO